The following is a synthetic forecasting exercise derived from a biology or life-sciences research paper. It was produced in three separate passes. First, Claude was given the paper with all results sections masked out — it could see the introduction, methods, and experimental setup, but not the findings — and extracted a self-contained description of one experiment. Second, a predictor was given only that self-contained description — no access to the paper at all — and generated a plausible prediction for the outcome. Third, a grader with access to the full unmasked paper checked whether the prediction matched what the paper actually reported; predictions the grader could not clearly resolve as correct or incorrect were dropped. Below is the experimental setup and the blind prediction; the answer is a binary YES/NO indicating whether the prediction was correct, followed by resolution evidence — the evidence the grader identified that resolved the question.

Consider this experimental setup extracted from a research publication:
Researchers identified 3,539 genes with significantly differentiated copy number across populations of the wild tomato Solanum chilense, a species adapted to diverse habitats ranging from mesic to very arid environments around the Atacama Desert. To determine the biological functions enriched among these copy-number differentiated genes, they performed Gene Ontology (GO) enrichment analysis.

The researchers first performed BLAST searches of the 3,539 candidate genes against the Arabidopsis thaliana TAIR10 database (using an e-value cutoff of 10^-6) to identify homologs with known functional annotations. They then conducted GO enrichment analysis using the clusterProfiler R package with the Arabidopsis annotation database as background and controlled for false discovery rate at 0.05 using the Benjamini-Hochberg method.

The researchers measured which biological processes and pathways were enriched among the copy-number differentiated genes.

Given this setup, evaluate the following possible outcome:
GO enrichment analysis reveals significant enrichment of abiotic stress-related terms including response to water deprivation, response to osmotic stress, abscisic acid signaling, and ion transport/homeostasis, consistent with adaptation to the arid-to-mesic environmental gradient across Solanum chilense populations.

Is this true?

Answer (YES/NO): NO